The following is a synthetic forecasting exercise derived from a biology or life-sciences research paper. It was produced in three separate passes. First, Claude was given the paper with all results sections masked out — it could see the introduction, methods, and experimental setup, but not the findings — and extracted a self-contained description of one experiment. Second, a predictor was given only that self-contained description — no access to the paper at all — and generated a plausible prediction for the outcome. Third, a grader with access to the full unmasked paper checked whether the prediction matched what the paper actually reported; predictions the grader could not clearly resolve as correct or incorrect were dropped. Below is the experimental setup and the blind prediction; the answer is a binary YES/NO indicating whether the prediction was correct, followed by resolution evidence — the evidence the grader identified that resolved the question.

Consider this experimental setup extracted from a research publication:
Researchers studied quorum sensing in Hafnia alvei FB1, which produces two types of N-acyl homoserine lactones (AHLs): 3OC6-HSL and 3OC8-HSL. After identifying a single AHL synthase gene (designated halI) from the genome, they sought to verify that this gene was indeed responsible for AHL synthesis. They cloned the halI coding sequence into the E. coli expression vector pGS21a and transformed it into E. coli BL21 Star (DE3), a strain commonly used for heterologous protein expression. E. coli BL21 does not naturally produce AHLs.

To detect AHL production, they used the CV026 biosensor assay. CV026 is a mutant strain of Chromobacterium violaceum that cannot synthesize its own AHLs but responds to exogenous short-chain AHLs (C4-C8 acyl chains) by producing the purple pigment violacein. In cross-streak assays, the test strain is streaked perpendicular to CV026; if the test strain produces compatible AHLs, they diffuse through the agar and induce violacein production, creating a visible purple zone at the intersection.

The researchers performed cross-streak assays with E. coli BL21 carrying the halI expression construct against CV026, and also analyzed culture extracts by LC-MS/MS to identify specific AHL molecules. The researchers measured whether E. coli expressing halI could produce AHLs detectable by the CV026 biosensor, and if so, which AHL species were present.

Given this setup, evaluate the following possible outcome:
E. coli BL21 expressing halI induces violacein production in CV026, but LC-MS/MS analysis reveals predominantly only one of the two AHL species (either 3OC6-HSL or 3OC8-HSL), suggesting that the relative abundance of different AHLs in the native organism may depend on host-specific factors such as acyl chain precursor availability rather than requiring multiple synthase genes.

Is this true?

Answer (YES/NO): NO